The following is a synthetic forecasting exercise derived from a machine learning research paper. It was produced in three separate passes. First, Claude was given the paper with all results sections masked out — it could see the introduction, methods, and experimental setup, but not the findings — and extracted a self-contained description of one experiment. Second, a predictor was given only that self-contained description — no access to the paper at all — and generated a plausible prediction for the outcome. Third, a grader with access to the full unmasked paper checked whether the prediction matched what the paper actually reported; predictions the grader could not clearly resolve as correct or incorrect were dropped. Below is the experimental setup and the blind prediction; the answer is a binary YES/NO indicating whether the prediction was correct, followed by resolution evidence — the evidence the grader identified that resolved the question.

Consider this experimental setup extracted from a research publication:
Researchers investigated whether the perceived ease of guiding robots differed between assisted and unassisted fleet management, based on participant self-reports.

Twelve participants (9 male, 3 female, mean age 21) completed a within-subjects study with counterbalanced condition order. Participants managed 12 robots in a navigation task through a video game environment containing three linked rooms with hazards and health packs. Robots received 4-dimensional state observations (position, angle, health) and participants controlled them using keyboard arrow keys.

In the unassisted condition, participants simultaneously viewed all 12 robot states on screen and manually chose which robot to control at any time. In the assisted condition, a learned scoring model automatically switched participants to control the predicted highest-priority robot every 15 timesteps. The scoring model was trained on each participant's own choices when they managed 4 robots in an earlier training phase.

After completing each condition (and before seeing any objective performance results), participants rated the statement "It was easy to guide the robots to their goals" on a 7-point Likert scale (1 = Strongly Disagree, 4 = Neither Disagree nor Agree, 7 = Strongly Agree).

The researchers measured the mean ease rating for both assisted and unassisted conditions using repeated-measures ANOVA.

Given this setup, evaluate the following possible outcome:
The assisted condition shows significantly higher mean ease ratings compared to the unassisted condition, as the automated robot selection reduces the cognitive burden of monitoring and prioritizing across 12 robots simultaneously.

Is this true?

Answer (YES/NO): YES